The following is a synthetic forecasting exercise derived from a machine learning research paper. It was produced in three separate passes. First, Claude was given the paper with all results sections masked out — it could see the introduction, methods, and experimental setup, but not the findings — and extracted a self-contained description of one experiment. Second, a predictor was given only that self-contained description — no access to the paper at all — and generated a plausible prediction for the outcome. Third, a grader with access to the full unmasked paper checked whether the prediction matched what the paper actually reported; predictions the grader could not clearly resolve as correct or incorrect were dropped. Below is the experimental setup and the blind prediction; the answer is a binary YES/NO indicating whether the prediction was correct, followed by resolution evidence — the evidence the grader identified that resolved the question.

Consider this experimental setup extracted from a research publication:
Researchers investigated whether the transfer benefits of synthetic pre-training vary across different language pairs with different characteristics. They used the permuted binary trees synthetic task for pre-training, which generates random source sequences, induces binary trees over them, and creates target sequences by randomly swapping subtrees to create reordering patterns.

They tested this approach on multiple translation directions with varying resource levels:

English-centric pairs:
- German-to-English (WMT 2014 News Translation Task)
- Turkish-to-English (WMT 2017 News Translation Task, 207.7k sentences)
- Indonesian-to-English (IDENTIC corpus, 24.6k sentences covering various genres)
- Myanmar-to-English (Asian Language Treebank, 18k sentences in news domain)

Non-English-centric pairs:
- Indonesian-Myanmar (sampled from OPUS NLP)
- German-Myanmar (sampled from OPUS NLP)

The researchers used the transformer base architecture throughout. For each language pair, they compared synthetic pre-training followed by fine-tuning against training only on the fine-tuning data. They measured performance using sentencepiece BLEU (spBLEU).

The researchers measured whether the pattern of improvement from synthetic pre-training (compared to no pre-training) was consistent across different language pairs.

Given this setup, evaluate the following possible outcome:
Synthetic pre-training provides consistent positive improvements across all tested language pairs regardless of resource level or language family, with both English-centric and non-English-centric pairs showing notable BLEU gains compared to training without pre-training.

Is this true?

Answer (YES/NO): NO